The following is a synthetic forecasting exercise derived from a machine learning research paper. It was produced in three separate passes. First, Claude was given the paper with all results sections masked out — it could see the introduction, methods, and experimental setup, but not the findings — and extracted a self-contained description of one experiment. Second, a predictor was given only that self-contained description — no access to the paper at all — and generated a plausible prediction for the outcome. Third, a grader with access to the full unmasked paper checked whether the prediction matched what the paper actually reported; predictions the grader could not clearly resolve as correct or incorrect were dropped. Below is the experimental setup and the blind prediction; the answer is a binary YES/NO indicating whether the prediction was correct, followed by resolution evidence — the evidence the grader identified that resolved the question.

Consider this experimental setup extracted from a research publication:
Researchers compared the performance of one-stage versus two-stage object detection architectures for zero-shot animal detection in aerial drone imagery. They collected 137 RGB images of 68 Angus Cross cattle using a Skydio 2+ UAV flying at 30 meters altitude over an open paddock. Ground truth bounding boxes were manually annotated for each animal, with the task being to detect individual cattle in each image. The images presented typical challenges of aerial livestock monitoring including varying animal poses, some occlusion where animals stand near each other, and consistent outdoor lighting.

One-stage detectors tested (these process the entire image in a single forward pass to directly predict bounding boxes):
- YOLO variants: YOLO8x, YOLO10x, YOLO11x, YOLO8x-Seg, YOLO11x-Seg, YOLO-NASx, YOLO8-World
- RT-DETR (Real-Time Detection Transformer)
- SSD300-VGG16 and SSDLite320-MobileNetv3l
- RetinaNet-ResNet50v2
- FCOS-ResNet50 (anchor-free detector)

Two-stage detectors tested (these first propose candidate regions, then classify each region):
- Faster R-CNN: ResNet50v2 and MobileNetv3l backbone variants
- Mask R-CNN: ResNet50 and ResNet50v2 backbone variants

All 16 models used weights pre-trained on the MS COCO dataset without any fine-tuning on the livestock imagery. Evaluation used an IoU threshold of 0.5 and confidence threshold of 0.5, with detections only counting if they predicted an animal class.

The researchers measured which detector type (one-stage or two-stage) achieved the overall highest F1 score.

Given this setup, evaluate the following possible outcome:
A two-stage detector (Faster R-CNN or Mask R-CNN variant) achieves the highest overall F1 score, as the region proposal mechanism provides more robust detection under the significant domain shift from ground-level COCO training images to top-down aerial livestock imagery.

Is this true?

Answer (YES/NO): NO